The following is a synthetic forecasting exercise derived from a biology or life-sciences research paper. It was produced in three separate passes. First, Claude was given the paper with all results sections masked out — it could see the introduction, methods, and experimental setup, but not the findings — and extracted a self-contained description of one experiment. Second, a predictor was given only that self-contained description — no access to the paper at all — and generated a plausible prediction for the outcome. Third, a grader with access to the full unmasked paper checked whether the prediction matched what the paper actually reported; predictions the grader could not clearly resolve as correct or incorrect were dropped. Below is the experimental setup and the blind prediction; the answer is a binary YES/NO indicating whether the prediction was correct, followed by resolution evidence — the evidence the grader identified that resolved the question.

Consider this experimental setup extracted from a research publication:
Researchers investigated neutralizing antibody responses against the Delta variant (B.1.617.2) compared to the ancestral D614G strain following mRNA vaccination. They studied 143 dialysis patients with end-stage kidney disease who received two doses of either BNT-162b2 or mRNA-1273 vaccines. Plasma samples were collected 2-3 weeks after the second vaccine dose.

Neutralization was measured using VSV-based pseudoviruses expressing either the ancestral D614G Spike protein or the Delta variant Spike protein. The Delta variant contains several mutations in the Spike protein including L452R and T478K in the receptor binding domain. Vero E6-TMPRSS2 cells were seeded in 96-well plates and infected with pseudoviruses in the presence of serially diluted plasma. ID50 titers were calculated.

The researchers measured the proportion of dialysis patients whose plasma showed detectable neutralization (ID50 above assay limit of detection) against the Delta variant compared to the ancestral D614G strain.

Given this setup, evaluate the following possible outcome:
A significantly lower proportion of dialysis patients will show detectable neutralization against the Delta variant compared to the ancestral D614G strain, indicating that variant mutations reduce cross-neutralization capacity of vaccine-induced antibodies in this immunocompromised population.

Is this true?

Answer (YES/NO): YES